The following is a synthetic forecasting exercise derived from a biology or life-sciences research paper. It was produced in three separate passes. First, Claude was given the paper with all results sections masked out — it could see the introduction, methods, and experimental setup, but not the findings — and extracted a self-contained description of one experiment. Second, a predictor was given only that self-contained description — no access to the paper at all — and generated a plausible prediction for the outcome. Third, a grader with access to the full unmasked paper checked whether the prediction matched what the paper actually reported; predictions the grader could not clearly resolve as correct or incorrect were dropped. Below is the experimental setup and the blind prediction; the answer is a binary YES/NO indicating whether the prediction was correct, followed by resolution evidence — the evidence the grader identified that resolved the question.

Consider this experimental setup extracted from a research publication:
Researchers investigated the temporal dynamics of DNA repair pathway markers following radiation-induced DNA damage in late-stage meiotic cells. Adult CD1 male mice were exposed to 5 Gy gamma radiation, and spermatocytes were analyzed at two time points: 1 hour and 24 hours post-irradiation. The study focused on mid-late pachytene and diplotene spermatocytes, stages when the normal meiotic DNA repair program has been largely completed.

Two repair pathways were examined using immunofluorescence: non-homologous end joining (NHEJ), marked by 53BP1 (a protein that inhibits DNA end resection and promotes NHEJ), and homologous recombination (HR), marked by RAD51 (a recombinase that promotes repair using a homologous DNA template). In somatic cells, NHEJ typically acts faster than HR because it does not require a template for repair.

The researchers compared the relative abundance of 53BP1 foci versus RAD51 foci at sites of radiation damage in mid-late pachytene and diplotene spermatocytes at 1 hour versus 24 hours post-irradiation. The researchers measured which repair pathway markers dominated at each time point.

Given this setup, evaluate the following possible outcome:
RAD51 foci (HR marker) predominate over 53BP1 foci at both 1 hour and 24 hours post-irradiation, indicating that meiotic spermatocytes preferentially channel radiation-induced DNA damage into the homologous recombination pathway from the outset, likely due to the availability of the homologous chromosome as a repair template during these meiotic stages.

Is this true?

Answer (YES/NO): NO